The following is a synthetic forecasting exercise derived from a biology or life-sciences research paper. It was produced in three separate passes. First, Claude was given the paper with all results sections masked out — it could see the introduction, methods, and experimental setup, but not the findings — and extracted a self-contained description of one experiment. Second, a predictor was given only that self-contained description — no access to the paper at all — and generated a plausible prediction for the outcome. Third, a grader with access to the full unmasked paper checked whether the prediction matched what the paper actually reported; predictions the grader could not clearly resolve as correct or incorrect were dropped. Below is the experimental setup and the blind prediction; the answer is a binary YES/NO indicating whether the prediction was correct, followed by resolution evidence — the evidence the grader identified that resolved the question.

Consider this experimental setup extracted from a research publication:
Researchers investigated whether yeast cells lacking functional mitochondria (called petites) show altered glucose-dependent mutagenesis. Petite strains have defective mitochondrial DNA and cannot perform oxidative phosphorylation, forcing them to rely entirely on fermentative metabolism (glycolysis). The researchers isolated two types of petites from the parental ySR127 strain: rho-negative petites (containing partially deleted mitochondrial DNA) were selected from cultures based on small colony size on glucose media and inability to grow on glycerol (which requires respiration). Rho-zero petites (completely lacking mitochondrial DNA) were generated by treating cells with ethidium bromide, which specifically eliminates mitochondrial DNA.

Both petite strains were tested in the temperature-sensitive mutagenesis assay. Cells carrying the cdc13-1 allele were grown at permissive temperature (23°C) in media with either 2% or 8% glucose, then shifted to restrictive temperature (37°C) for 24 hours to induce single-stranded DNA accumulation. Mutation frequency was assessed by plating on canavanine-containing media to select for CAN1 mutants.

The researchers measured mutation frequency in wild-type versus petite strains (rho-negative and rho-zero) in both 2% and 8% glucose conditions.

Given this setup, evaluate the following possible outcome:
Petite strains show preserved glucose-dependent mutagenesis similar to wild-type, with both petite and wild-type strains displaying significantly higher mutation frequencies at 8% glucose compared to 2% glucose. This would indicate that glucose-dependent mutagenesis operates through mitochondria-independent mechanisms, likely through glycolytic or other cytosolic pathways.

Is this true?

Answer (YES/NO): YES